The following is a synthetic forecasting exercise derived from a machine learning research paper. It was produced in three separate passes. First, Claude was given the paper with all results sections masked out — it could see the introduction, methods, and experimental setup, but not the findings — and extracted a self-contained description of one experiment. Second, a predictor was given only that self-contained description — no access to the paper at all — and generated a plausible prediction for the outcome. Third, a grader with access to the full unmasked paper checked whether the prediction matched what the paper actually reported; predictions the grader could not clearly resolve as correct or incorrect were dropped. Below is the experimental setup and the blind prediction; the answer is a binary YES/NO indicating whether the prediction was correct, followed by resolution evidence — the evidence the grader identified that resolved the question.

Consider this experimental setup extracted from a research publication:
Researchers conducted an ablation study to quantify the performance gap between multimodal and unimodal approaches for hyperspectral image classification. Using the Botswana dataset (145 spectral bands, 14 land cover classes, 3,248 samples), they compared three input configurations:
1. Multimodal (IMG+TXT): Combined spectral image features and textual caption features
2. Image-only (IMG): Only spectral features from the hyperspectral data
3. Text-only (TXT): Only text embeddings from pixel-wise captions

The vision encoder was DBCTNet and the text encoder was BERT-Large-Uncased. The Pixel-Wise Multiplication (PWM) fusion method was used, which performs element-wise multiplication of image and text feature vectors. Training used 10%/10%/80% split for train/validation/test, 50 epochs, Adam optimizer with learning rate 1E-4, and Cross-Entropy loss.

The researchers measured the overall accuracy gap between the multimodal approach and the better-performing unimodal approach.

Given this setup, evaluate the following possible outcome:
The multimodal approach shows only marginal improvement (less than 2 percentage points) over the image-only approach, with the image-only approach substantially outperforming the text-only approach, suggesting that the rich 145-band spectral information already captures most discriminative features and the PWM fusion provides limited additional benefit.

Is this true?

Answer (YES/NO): NO